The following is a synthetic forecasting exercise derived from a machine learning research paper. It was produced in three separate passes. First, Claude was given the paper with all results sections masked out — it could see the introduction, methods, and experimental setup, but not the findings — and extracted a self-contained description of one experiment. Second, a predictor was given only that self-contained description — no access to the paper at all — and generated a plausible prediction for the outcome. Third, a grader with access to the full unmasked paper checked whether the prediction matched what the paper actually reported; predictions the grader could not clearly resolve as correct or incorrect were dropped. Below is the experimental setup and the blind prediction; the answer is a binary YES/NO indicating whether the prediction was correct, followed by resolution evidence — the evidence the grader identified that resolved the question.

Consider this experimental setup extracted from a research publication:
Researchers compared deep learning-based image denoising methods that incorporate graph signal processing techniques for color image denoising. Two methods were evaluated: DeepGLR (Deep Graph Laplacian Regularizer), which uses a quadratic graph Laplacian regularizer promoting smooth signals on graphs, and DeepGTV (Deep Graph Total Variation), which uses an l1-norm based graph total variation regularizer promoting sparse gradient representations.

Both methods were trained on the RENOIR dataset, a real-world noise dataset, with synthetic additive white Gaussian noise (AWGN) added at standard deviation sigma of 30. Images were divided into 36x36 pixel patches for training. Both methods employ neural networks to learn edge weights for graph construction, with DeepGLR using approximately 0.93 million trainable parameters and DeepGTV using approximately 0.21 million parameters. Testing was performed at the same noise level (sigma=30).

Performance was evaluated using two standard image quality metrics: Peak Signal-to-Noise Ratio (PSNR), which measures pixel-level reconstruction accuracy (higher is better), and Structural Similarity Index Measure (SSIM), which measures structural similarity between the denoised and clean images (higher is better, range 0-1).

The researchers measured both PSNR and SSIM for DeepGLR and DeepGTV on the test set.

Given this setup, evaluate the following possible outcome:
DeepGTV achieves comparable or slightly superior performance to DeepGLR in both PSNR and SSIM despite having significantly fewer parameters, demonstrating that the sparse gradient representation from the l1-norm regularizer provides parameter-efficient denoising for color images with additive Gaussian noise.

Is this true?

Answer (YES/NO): NO